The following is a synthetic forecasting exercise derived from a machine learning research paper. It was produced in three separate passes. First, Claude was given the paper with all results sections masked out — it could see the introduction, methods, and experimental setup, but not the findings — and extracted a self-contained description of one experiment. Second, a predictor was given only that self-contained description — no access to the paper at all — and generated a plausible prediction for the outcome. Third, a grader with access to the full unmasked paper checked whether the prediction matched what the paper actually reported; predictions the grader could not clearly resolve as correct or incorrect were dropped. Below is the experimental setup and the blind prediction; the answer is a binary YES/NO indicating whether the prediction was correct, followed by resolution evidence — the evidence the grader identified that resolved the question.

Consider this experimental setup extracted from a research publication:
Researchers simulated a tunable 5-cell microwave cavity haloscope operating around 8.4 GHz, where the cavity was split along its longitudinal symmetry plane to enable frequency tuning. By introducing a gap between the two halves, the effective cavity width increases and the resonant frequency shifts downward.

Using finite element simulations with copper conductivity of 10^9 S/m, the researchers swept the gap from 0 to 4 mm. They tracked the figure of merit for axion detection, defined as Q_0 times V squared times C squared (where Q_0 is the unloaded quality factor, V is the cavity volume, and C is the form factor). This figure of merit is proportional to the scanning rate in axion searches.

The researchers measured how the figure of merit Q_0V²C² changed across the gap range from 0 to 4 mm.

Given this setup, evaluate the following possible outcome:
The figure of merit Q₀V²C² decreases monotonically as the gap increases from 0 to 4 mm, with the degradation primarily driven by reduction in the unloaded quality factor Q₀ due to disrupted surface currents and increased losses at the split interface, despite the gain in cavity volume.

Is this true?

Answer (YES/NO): NO